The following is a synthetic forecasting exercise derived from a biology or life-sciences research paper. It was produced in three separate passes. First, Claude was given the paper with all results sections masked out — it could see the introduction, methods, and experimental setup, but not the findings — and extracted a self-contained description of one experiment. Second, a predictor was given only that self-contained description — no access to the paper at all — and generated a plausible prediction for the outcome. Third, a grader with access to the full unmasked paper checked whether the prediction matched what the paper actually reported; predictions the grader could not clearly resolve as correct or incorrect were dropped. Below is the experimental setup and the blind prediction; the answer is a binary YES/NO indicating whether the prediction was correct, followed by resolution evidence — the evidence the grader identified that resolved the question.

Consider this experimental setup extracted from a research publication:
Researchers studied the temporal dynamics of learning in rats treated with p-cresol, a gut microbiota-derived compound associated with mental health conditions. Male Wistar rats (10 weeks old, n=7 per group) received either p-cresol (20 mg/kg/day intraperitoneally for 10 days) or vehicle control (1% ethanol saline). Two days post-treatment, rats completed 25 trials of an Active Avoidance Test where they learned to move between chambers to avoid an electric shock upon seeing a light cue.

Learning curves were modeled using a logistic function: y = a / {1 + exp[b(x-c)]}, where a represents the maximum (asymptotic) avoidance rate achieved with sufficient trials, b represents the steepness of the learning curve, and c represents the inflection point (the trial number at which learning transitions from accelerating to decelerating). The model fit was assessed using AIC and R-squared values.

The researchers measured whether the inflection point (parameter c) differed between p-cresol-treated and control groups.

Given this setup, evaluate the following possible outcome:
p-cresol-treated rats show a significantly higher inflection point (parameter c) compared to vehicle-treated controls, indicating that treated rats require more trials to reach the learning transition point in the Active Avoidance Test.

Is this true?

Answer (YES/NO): NO